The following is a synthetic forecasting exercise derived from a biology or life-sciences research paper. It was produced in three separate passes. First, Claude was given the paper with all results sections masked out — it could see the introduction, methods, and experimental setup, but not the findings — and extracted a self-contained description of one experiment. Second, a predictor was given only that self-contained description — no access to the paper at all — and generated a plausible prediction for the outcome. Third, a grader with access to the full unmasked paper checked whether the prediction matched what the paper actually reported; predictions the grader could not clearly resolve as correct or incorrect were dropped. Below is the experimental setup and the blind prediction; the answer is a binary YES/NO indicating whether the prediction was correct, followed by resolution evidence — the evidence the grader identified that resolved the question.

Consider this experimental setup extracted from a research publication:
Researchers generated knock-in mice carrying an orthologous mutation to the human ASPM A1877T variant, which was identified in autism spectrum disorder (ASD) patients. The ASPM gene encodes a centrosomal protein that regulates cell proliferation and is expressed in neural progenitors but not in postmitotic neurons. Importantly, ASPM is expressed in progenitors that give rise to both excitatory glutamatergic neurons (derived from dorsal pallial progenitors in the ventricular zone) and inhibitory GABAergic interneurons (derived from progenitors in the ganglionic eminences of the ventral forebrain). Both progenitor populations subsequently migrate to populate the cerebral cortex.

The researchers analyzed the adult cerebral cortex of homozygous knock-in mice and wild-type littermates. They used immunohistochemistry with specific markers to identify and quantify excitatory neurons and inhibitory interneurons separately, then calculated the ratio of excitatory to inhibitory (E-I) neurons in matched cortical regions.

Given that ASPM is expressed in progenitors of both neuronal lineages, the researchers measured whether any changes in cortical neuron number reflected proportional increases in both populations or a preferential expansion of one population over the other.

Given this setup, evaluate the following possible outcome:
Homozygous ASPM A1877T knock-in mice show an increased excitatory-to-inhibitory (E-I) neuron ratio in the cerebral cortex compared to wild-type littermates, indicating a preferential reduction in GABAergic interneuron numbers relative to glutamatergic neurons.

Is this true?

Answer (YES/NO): YES